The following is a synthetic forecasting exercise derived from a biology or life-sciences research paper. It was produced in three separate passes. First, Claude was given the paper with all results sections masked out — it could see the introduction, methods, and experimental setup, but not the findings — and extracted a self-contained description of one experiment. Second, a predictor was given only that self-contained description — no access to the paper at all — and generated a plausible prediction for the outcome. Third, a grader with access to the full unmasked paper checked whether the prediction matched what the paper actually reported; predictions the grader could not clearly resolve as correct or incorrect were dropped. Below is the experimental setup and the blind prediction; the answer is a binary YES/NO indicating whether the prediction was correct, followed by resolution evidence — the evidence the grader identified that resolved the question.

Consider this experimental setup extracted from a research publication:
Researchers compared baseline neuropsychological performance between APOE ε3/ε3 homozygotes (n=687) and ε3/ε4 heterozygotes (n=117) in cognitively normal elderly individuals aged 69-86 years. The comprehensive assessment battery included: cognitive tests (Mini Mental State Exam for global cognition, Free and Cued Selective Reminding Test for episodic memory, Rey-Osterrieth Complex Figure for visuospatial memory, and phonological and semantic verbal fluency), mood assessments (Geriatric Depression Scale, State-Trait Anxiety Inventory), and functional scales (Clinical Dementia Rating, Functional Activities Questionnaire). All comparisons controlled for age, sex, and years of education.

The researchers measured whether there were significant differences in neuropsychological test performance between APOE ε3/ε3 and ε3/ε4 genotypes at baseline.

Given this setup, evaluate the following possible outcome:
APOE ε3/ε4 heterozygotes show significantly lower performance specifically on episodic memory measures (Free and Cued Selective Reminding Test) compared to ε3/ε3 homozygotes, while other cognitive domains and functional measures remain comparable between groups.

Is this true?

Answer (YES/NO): NO